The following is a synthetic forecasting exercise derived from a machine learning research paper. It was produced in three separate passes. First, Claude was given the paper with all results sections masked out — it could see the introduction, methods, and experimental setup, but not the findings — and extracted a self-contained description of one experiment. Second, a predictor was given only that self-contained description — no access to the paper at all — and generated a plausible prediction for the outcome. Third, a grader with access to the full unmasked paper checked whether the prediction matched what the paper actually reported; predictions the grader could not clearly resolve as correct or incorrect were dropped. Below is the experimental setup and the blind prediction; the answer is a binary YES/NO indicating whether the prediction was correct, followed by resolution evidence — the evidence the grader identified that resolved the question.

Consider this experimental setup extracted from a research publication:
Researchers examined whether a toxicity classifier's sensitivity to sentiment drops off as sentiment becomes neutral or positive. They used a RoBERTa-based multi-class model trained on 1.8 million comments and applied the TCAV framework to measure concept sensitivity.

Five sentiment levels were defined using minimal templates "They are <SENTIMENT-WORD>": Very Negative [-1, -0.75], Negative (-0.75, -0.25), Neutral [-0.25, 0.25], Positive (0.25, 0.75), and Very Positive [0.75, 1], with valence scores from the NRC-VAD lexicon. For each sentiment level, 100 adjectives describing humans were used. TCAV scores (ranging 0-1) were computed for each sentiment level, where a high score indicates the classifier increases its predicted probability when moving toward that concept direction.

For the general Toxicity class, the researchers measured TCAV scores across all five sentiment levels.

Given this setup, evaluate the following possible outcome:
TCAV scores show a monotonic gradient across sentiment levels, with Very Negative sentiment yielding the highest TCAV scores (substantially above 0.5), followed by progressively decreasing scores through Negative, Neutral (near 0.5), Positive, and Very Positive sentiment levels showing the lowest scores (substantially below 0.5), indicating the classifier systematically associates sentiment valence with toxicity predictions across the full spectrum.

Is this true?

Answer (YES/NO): NO